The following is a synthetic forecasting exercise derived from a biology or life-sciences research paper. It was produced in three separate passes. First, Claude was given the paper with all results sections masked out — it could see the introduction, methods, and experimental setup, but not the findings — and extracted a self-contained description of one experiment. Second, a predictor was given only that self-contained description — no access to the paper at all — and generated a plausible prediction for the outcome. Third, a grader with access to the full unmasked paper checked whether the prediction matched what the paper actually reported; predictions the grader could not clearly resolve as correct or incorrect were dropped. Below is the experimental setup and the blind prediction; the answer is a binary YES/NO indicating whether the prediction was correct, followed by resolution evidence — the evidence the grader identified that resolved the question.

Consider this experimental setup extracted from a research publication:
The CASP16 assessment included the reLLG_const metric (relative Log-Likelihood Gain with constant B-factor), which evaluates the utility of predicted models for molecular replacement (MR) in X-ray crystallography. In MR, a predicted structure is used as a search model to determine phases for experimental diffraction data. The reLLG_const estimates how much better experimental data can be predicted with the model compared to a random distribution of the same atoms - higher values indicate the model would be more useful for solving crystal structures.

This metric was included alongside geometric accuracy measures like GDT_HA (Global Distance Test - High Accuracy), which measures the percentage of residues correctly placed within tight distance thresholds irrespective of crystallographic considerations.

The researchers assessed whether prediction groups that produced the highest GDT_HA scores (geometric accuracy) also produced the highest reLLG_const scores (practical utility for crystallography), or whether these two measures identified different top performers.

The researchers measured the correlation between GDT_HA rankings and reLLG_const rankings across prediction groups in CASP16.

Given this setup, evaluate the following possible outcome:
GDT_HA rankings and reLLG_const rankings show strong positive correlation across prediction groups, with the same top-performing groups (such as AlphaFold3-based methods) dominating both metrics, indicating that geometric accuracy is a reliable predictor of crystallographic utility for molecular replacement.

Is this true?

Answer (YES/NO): YES